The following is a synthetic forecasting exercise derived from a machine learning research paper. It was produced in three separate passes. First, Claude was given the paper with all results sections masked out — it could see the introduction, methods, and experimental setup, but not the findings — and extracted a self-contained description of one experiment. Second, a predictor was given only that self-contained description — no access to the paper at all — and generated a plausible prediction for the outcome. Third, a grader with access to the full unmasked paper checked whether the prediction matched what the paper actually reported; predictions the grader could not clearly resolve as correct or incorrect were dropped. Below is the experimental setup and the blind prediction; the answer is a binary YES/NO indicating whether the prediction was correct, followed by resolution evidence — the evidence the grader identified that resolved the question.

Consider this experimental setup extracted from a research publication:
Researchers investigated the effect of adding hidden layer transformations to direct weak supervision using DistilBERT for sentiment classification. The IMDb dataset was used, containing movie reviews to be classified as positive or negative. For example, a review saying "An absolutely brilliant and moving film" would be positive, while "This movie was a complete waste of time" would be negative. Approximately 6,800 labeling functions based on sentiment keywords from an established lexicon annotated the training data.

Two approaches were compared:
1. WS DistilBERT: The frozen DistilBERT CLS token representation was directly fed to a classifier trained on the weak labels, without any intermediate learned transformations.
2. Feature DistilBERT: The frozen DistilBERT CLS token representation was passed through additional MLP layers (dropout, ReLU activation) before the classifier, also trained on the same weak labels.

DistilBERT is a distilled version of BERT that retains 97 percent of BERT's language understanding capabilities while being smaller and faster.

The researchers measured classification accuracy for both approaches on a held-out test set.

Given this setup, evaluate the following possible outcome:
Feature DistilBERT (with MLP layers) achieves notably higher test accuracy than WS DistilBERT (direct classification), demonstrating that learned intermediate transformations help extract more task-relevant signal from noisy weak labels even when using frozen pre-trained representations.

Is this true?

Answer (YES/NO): YES